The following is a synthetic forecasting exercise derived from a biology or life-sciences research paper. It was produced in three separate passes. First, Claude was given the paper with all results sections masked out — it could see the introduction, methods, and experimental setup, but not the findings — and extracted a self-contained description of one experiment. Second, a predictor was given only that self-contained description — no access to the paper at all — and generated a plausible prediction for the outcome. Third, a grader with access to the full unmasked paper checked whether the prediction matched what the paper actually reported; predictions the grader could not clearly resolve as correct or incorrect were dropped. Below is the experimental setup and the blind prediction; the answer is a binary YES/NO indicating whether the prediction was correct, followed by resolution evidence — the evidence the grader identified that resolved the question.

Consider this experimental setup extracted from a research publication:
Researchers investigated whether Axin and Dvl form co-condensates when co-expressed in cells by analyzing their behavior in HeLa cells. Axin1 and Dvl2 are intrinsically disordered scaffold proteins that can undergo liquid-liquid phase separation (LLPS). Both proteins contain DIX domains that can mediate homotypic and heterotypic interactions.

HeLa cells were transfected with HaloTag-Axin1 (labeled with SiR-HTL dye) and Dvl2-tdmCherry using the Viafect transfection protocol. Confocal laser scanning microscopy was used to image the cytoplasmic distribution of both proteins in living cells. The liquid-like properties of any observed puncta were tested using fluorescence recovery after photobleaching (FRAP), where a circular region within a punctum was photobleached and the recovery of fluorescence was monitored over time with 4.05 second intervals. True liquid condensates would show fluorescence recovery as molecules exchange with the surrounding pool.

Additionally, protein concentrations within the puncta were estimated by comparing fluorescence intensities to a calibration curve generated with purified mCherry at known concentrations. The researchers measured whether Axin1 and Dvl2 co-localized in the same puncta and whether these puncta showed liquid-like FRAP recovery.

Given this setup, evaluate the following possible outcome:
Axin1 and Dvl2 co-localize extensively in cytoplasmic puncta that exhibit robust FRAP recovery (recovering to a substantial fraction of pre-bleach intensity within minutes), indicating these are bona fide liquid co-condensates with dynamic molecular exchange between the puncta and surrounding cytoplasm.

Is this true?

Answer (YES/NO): YES